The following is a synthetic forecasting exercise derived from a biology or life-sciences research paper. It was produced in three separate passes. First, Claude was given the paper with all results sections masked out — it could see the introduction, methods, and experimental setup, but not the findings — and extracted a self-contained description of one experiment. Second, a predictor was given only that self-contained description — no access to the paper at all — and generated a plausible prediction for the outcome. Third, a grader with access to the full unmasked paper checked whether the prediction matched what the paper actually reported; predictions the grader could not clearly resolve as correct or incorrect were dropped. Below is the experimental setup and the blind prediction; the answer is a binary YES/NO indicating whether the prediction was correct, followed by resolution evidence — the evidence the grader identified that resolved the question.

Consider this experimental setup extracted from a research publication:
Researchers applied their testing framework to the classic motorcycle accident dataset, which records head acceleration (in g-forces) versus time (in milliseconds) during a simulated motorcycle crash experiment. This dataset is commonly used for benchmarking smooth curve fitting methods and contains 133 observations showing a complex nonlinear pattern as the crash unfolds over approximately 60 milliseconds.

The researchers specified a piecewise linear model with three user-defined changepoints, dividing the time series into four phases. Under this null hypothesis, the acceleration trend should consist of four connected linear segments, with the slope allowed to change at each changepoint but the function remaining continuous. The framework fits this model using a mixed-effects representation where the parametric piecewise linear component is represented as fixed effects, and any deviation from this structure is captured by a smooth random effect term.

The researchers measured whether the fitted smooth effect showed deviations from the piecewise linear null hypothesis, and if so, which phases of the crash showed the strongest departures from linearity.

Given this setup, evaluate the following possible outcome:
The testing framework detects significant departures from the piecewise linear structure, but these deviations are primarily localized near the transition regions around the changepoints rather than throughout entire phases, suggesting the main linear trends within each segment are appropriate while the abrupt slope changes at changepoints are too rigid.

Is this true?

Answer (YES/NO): NO